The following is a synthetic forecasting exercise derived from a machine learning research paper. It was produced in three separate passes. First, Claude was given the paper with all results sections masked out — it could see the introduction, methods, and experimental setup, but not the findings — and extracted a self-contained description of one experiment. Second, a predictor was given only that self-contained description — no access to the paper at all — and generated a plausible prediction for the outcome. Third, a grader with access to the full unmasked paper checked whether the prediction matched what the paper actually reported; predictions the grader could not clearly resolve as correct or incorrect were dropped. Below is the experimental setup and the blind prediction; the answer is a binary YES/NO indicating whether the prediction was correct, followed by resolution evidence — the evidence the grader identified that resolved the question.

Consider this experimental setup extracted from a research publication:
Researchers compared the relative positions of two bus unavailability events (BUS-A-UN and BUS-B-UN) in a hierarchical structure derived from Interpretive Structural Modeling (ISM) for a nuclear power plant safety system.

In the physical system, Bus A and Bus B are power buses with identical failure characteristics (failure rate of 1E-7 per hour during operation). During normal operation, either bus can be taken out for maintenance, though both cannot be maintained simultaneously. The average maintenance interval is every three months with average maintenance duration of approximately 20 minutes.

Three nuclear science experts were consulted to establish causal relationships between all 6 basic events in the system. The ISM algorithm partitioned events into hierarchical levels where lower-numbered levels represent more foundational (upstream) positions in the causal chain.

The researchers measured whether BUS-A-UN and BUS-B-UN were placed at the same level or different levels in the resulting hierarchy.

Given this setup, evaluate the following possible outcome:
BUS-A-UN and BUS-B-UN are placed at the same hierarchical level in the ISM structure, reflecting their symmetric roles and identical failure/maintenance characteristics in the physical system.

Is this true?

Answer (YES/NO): NO